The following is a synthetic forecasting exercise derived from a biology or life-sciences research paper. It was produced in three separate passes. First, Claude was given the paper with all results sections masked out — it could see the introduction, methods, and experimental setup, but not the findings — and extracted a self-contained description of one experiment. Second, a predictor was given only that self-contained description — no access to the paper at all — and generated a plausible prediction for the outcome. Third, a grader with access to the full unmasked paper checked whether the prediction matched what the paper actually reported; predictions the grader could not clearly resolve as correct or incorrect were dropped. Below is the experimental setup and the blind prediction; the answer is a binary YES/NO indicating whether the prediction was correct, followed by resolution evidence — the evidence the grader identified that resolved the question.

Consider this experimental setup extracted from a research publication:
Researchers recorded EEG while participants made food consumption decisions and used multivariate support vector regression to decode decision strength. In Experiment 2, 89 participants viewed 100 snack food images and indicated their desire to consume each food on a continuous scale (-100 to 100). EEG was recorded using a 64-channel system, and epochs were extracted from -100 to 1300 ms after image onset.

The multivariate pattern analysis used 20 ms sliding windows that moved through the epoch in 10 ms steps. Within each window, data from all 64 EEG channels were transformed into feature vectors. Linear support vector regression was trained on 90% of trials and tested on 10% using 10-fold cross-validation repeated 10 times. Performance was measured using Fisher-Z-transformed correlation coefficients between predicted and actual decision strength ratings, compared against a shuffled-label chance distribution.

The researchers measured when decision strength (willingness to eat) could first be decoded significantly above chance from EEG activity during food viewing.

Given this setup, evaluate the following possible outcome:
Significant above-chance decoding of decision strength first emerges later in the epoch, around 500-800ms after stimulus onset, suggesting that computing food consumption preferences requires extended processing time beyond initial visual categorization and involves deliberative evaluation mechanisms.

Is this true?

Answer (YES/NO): NO